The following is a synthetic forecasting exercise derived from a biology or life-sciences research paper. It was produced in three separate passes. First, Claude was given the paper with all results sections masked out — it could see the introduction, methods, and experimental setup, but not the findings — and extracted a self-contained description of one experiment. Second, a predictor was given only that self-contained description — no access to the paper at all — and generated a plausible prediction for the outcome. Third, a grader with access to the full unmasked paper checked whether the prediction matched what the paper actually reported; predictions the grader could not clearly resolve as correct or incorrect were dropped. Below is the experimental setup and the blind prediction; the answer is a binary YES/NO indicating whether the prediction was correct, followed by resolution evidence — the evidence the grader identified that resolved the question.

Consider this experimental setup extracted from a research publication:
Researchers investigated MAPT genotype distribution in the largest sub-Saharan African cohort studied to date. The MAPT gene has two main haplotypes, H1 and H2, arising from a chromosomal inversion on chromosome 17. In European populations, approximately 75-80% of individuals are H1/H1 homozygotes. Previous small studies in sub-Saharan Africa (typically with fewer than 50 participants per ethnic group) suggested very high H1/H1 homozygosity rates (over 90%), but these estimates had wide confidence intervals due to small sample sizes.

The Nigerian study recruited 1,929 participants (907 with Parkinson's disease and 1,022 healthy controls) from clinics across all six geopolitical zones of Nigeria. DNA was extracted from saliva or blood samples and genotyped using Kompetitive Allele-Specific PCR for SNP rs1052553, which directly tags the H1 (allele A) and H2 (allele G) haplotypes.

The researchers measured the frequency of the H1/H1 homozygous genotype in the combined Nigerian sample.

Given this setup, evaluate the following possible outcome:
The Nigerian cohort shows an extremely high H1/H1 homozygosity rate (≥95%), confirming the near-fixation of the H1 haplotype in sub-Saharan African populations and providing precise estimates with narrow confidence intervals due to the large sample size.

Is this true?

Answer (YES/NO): YES